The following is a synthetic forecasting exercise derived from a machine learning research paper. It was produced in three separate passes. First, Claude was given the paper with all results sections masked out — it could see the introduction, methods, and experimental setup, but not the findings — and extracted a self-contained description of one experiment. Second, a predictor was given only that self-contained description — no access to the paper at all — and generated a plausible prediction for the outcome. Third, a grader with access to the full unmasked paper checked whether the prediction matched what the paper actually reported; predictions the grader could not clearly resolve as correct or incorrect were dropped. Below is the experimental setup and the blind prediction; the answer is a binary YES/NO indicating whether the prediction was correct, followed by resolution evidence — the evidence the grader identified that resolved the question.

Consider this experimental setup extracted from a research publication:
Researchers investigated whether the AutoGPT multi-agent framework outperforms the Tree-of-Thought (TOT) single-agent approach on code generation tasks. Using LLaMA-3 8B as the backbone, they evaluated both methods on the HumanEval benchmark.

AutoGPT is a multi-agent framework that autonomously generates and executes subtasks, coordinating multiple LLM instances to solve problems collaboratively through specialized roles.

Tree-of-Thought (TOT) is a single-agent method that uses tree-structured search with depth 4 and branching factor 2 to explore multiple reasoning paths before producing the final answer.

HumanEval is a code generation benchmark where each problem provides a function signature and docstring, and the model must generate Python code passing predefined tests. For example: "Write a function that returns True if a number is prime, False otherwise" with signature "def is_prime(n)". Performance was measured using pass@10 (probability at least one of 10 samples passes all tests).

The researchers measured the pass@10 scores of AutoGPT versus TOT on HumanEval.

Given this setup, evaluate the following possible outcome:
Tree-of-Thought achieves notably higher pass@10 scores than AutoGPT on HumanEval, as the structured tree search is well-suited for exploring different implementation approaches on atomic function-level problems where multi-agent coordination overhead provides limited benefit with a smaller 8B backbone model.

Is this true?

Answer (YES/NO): NO